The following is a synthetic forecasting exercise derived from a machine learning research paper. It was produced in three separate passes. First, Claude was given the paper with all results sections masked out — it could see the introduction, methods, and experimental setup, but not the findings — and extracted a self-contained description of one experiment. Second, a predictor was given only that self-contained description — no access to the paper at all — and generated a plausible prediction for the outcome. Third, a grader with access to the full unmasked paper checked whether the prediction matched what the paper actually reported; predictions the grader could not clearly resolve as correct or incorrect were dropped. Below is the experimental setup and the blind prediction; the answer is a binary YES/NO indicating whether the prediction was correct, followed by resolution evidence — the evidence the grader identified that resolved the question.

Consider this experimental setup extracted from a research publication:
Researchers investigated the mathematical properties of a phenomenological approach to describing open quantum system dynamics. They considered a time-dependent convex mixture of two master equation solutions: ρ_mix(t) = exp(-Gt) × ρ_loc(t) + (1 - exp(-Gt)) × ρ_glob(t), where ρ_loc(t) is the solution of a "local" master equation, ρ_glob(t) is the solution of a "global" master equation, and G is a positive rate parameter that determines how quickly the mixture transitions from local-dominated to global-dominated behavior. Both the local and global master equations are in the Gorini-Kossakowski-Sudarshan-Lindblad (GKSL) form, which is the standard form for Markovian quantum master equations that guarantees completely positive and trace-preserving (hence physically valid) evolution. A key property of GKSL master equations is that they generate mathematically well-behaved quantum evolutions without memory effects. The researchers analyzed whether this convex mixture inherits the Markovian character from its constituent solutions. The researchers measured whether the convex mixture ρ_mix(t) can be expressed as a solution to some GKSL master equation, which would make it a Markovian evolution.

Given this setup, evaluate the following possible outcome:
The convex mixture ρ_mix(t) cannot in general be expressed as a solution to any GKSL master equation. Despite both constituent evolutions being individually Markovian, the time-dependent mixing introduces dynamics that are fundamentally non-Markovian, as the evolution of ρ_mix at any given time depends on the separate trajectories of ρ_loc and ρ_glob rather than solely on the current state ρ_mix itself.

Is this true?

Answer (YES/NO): YES